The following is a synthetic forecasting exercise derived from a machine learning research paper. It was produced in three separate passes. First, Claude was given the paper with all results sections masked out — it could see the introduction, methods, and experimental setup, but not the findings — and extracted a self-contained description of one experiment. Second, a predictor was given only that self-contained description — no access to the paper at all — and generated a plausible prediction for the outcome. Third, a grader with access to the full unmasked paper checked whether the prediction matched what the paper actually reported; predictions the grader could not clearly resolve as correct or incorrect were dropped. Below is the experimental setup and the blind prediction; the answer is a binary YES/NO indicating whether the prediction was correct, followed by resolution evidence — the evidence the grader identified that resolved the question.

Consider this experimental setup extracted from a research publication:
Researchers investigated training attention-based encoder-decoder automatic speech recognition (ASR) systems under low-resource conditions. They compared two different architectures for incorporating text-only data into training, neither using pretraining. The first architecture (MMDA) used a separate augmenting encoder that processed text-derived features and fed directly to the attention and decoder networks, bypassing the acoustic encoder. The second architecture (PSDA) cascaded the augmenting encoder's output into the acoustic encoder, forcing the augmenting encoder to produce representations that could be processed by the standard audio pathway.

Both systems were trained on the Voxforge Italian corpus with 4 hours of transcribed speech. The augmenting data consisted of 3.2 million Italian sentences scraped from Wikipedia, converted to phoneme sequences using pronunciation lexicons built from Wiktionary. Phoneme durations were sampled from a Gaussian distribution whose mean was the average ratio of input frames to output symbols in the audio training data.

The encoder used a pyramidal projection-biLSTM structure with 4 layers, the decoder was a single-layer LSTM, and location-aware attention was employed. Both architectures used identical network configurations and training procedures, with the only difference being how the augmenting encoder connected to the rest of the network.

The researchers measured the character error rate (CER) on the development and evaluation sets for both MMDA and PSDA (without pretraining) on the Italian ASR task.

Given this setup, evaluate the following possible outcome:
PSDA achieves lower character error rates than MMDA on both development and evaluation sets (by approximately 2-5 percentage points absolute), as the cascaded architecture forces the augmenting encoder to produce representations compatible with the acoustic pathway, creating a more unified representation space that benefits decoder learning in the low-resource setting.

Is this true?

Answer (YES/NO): NO